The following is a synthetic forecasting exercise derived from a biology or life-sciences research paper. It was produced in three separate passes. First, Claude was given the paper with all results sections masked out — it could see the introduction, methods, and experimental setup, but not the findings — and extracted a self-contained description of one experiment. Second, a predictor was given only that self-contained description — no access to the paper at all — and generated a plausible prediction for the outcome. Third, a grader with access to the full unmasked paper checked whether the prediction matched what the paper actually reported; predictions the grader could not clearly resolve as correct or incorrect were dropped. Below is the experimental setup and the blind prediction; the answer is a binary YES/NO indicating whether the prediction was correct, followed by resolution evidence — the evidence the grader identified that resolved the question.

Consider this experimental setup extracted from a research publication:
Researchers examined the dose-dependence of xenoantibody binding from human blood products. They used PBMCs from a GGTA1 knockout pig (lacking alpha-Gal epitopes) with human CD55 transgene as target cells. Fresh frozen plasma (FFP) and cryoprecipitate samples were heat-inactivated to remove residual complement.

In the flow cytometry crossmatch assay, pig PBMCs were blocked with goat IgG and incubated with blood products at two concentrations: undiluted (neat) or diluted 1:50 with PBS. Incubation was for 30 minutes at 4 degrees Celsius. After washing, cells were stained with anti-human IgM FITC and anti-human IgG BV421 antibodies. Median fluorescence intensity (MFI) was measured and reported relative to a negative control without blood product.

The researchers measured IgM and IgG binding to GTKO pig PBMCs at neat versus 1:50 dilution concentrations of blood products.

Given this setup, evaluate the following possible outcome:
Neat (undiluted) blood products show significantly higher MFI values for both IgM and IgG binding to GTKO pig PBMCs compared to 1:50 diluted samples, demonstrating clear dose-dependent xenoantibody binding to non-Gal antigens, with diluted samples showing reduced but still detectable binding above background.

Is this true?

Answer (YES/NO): NO